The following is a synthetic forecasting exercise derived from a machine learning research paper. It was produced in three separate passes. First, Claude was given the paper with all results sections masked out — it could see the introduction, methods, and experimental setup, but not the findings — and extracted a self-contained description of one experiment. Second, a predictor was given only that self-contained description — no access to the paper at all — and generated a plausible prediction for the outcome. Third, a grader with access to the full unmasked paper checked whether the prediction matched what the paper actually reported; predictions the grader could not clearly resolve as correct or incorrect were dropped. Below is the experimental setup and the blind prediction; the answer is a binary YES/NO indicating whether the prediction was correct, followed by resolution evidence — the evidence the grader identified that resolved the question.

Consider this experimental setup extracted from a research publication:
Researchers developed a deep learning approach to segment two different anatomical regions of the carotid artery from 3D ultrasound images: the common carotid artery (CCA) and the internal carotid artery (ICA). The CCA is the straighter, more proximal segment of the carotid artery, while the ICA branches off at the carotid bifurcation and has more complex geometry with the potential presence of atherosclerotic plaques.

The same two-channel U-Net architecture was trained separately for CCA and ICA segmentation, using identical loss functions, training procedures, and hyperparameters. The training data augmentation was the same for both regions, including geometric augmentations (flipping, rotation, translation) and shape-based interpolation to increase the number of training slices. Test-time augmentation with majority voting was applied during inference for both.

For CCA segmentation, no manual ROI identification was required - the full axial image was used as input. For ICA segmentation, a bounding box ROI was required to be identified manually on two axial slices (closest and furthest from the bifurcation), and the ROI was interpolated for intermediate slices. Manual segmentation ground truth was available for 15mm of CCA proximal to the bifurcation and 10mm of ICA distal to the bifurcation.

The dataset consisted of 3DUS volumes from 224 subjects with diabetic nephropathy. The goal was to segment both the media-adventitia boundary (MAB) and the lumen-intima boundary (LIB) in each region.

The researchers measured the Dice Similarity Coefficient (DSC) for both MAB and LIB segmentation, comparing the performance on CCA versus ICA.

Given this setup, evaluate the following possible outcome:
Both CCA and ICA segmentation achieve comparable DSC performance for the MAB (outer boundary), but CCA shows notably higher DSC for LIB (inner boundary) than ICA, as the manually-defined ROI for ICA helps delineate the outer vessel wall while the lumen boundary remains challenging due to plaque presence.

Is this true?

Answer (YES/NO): NO